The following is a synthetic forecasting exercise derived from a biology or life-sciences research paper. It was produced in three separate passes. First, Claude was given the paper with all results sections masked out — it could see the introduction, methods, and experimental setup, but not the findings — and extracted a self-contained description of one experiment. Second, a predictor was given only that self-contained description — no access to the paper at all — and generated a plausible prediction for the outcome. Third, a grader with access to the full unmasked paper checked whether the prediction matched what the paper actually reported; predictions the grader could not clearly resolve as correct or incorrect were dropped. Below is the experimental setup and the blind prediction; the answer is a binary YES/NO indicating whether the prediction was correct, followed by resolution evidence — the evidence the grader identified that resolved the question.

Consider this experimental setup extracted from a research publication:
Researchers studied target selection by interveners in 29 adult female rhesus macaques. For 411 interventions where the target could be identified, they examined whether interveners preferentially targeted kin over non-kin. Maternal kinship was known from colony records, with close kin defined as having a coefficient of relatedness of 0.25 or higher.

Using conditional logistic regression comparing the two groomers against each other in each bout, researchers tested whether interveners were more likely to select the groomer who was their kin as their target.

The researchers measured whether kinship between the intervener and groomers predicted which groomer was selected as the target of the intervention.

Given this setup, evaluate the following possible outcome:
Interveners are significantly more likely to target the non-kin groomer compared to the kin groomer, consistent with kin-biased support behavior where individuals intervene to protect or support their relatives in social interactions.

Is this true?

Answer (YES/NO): NO